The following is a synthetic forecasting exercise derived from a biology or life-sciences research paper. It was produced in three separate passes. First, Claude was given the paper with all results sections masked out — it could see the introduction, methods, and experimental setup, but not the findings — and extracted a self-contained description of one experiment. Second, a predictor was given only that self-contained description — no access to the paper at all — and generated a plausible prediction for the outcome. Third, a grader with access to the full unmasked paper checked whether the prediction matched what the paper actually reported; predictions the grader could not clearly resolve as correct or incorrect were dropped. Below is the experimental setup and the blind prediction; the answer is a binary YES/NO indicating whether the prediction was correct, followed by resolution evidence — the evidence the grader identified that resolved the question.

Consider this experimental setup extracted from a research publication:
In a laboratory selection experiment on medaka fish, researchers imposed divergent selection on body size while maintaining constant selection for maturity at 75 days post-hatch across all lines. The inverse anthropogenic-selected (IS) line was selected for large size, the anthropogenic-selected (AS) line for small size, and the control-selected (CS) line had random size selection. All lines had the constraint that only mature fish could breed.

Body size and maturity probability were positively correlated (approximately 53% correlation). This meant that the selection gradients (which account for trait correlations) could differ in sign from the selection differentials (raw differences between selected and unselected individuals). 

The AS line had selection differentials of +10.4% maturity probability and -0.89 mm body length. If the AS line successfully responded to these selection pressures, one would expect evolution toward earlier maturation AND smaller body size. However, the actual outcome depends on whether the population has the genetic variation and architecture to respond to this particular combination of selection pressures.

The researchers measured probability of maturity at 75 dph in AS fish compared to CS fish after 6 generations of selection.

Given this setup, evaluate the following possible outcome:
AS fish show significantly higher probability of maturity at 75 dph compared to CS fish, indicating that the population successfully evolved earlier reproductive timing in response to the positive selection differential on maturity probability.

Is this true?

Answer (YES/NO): NO